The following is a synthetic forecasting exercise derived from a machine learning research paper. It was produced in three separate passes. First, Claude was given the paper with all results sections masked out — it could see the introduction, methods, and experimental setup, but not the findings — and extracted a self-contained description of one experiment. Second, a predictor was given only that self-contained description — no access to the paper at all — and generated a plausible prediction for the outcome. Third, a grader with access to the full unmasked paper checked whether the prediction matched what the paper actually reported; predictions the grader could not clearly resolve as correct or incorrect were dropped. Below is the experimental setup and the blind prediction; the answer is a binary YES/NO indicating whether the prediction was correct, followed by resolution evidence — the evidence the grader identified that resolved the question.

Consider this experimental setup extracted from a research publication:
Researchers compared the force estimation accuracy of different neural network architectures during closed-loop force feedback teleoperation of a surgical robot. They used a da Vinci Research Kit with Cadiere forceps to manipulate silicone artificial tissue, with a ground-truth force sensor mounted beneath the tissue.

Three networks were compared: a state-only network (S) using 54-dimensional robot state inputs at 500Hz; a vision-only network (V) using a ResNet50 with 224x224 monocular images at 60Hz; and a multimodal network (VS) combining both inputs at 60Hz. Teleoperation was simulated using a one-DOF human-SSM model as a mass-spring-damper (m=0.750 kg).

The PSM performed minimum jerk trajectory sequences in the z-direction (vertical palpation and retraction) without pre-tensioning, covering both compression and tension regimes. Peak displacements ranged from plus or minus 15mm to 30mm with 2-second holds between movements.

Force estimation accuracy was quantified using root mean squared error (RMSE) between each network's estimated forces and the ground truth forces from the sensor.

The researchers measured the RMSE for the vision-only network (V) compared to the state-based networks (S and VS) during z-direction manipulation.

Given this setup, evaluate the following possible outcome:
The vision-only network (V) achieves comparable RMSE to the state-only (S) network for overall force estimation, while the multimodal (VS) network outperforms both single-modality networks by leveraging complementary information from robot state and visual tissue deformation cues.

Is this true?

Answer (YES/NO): NO